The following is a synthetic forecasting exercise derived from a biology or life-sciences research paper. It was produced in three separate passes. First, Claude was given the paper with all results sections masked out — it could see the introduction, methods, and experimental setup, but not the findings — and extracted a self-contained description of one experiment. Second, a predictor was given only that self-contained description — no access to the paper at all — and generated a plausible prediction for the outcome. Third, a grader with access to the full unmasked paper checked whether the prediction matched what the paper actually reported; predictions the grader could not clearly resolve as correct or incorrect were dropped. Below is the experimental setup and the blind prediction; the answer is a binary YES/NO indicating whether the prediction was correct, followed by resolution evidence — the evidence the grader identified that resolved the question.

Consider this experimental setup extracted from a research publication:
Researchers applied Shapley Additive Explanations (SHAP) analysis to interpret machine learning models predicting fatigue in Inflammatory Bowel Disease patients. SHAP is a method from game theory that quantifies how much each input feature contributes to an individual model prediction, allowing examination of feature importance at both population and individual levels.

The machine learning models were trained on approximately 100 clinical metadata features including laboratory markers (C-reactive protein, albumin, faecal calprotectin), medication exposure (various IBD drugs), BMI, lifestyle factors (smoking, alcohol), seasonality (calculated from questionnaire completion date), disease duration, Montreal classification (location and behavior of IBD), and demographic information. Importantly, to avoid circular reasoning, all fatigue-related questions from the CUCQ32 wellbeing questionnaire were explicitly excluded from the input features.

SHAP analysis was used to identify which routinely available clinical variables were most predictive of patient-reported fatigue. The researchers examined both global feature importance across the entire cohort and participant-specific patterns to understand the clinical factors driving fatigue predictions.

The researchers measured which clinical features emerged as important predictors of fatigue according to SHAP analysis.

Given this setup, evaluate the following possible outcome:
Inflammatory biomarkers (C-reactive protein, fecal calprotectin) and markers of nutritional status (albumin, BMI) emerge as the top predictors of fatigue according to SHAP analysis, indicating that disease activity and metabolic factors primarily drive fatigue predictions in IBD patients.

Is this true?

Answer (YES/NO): NO